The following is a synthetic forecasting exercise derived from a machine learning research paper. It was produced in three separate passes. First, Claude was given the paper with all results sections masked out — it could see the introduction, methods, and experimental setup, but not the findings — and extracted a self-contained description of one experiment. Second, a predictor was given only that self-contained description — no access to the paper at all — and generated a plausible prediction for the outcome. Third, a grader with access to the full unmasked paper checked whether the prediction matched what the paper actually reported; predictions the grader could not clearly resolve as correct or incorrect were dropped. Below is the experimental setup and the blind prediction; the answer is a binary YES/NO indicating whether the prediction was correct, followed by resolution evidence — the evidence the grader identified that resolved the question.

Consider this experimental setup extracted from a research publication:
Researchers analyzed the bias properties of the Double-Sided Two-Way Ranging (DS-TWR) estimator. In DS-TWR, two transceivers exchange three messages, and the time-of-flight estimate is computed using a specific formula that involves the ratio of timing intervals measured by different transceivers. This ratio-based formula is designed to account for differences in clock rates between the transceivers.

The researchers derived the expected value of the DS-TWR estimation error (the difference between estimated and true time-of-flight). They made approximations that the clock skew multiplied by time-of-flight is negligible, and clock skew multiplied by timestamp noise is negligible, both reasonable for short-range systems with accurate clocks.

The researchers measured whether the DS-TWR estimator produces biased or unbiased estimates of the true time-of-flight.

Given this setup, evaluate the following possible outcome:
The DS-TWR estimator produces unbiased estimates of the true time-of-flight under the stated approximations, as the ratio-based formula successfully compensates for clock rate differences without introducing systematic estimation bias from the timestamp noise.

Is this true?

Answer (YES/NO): YES